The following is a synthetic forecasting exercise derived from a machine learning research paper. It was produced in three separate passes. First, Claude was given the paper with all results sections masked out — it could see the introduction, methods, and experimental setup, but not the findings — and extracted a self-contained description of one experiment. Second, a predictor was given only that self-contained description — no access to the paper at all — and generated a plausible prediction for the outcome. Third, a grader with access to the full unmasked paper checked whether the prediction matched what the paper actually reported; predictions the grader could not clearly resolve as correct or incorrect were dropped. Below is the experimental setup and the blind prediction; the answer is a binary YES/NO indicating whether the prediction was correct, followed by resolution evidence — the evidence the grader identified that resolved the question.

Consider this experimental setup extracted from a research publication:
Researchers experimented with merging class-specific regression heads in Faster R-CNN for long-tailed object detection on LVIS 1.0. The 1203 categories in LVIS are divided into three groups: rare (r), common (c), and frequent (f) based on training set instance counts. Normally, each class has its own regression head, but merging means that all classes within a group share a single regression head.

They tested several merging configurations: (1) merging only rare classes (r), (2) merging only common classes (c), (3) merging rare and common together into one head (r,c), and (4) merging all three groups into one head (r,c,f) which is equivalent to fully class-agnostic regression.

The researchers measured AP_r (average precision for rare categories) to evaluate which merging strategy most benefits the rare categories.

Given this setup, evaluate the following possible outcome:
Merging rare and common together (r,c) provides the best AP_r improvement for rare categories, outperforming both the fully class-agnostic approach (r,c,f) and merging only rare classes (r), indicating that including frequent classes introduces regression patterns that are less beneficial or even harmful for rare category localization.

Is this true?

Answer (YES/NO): NO